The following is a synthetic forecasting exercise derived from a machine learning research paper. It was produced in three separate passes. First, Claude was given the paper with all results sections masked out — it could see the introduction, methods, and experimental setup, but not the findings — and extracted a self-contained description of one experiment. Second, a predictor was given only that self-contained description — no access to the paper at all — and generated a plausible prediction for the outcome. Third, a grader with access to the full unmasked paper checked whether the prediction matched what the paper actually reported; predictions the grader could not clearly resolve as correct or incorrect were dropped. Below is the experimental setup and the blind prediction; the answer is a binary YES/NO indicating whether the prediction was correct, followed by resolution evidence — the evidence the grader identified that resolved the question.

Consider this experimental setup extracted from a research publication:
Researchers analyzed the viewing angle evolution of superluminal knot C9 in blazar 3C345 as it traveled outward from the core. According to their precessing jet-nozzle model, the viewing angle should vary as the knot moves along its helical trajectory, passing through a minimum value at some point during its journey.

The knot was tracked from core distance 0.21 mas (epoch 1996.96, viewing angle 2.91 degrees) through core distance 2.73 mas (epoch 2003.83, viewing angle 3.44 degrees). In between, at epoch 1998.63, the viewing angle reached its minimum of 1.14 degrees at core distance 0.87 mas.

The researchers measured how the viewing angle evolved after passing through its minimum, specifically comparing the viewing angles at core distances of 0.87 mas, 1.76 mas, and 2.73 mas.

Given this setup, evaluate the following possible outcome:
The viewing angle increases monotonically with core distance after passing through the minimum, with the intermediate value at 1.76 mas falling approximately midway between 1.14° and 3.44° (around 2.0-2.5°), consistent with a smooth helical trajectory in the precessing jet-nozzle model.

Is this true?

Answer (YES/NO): NO